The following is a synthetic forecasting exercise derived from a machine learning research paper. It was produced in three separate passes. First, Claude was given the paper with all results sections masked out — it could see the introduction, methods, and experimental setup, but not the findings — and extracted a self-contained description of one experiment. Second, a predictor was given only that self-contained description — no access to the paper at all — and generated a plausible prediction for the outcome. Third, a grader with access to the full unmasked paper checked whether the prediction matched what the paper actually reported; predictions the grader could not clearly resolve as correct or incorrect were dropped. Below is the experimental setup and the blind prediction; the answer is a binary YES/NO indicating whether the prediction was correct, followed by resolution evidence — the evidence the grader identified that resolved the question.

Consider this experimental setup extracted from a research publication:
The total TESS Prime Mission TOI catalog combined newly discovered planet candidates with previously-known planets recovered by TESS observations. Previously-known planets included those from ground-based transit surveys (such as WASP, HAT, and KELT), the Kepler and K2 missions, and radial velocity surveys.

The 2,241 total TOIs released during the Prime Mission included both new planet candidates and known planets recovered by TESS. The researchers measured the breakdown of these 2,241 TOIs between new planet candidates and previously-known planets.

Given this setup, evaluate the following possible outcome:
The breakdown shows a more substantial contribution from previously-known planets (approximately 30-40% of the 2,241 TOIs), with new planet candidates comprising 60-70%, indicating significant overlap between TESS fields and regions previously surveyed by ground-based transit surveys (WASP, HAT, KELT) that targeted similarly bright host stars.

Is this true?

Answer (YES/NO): NO